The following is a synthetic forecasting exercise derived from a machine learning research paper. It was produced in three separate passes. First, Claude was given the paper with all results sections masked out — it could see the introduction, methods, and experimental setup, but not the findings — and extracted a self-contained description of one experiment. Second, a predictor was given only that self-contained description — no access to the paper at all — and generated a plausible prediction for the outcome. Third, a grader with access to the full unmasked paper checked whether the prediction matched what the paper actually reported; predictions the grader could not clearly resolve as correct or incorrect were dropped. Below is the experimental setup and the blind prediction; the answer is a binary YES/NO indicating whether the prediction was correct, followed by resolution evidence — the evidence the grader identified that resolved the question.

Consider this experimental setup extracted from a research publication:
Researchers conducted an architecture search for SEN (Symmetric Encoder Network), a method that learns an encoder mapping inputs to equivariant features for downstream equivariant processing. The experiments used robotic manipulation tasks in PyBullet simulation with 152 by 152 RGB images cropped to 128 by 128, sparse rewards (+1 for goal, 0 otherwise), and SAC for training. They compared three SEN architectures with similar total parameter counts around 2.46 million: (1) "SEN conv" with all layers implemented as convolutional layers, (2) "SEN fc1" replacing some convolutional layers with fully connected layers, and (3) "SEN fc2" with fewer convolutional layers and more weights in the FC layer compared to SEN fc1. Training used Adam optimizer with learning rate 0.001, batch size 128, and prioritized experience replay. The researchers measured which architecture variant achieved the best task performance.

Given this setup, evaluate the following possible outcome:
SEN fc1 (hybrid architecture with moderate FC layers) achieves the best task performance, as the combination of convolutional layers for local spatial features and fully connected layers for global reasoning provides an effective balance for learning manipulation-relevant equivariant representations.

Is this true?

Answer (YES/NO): NO